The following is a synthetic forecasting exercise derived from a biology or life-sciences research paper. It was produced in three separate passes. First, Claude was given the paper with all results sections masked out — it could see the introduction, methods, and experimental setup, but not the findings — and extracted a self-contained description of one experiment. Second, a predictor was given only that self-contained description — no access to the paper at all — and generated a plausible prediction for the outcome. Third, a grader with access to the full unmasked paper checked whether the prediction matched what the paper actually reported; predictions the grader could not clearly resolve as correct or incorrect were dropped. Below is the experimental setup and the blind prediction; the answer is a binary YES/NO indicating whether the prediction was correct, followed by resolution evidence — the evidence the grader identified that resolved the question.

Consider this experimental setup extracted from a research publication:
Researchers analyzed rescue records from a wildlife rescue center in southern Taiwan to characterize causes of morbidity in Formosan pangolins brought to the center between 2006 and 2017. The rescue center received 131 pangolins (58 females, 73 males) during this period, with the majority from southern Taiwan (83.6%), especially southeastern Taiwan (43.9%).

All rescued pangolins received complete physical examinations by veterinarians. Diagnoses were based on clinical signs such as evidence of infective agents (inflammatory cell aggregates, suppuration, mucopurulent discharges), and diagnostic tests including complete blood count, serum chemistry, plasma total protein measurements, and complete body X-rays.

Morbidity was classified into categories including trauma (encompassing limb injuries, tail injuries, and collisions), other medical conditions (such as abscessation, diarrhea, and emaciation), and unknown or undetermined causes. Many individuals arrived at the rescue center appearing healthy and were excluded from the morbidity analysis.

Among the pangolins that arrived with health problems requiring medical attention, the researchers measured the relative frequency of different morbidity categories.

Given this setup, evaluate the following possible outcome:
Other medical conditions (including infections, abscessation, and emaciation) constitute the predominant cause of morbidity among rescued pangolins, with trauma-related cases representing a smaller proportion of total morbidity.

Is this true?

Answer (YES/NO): NO